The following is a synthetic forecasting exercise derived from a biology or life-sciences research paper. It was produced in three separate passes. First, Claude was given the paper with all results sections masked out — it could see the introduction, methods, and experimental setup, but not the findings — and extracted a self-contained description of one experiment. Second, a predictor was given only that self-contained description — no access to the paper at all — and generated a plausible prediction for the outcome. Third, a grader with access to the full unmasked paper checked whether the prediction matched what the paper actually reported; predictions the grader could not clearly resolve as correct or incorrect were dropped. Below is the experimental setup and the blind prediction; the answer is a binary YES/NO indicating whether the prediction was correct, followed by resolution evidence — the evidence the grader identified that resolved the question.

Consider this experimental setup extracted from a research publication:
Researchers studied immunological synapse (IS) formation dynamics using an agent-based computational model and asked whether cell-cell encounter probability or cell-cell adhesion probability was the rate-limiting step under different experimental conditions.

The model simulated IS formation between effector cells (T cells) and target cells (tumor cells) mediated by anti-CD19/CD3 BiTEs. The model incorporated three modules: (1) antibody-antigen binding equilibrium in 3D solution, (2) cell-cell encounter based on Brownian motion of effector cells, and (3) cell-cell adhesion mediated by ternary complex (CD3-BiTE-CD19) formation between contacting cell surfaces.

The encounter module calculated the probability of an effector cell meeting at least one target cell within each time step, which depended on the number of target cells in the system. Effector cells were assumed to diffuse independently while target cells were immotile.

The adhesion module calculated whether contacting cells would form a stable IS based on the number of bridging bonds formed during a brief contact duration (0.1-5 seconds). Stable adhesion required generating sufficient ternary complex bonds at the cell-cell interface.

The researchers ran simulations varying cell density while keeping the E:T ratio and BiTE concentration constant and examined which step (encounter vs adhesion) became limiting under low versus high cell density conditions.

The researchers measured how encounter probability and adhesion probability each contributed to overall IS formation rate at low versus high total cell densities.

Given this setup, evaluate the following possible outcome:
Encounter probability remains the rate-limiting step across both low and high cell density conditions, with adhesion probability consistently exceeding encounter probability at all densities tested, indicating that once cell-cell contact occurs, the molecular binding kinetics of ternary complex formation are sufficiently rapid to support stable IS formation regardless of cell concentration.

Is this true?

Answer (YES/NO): NO